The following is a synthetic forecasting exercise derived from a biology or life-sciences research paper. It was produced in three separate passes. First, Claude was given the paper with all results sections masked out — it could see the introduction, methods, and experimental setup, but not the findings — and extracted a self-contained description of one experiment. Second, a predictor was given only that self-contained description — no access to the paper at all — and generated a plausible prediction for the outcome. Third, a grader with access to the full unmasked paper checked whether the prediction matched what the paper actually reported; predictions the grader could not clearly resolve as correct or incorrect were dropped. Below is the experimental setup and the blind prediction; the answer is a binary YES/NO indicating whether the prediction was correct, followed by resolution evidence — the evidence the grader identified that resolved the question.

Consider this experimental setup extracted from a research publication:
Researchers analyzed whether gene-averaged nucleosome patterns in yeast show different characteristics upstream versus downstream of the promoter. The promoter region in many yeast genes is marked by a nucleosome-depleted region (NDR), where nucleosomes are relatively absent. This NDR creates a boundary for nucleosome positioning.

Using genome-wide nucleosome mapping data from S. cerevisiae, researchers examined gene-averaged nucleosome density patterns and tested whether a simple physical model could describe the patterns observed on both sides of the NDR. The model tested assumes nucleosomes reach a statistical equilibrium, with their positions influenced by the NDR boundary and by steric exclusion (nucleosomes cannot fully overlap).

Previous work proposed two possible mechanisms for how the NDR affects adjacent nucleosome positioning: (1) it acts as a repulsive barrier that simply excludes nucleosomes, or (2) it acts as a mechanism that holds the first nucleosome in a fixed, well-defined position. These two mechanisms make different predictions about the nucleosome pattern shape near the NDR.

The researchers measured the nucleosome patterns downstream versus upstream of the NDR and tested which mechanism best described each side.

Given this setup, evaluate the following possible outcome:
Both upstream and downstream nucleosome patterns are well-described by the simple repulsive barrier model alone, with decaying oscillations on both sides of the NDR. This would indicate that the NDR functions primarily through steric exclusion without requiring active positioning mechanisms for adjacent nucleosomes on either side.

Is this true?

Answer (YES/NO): NO